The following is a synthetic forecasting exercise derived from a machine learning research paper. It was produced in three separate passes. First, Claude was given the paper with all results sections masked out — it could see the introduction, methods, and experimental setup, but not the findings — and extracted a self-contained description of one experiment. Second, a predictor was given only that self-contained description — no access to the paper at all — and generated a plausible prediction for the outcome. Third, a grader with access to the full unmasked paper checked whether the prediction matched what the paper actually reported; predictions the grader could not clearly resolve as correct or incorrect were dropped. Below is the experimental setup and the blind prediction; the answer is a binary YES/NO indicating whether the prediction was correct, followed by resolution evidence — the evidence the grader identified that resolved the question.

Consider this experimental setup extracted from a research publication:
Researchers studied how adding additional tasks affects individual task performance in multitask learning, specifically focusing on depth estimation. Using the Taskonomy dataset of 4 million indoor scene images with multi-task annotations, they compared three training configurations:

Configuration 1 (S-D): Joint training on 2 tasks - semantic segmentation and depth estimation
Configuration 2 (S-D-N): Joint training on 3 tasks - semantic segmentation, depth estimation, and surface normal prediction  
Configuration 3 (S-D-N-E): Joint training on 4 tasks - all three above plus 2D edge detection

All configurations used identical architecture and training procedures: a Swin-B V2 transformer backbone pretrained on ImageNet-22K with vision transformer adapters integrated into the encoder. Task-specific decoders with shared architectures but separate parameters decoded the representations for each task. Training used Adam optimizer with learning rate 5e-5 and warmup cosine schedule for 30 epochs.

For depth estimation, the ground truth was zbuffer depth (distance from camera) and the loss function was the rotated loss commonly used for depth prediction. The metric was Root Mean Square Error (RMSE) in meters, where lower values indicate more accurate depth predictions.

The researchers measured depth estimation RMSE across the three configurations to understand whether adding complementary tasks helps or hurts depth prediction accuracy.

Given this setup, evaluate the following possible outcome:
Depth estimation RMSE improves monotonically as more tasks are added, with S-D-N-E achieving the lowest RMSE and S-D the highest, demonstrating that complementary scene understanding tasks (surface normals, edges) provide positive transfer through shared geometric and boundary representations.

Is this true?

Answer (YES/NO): YES